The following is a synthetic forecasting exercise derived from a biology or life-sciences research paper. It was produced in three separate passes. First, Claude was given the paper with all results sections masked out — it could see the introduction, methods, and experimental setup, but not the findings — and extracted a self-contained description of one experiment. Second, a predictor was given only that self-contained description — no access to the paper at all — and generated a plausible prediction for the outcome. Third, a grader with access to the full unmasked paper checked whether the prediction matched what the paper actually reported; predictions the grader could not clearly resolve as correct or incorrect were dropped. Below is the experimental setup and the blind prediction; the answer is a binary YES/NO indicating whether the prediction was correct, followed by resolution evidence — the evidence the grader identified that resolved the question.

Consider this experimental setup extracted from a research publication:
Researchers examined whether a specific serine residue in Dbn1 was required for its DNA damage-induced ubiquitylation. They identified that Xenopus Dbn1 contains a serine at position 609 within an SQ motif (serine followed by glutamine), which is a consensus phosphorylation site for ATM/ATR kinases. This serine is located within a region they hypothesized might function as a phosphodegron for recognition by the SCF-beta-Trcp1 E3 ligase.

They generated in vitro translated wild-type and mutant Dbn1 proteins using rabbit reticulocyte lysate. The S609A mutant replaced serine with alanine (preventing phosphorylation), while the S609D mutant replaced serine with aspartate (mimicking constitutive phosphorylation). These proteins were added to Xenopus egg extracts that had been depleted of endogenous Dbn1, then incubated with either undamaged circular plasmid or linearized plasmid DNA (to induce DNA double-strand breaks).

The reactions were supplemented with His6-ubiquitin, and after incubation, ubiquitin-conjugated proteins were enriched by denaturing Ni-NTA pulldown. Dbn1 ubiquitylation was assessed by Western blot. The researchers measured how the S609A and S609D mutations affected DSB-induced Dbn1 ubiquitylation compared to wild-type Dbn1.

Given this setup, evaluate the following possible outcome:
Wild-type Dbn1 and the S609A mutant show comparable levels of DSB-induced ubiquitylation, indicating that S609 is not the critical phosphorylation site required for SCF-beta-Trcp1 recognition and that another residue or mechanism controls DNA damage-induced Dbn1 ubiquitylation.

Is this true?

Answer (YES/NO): NO